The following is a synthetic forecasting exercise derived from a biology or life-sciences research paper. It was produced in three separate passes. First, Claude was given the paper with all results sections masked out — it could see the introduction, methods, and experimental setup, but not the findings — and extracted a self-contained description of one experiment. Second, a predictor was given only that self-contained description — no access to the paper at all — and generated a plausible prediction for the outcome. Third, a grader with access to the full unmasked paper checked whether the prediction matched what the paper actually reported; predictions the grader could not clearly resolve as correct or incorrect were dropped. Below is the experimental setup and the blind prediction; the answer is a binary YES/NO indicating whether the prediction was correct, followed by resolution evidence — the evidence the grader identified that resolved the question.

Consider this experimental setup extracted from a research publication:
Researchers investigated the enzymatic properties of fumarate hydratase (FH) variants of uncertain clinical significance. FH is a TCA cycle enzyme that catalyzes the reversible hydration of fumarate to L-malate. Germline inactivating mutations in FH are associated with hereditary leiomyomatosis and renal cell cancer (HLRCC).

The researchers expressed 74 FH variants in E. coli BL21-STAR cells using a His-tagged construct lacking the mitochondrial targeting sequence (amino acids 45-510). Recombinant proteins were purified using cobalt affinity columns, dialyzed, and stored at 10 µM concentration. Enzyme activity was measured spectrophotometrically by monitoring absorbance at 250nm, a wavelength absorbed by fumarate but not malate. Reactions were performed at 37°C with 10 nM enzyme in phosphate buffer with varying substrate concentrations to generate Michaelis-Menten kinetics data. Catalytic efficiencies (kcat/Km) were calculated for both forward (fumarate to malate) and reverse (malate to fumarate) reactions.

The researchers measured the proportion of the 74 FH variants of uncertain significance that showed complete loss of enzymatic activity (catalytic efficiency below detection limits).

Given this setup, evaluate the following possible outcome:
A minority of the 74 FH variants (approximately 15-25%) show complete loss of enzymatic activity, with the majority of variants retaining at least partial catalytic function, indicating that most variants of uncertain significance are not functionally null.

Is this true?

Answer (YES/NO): NO